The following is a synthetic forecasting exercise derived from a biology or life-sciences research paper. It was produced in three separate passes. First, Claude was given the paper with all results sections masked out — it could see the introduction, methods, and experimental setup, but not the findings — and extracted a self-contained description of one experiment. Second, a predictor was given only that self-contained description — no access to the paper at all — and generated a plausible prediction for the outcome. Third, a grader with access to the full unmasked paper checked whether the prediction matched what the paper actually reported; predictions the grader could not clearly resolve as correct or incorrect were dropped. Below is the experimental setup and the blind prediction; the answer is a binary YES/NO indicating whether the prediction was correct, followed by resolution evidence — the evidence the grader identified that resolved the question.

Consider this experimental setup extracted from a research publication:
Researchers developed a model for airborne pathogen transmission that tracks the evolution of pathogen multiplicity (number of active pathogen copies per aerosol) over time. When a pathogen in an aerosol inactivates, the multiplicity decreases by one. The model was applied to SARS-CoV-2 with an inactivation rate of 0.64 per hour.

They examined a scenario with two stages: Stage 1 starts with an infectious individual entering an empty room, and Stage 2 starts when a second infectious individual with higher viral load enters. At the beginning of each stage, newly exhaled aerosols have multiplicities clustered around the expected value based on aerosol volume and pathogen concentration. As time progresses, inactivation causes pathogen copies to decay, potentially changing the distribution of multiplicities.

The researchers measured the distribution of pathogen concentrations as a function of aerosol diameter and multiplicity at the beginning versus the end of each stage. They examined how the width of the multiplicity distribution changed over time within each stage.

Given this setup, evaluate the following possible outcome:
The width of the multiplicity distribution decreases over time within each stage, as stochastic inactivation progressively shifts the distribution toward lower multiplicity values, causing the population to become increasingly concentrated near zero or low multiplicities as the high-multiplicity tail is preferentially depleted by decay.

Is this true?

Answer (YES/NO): NO